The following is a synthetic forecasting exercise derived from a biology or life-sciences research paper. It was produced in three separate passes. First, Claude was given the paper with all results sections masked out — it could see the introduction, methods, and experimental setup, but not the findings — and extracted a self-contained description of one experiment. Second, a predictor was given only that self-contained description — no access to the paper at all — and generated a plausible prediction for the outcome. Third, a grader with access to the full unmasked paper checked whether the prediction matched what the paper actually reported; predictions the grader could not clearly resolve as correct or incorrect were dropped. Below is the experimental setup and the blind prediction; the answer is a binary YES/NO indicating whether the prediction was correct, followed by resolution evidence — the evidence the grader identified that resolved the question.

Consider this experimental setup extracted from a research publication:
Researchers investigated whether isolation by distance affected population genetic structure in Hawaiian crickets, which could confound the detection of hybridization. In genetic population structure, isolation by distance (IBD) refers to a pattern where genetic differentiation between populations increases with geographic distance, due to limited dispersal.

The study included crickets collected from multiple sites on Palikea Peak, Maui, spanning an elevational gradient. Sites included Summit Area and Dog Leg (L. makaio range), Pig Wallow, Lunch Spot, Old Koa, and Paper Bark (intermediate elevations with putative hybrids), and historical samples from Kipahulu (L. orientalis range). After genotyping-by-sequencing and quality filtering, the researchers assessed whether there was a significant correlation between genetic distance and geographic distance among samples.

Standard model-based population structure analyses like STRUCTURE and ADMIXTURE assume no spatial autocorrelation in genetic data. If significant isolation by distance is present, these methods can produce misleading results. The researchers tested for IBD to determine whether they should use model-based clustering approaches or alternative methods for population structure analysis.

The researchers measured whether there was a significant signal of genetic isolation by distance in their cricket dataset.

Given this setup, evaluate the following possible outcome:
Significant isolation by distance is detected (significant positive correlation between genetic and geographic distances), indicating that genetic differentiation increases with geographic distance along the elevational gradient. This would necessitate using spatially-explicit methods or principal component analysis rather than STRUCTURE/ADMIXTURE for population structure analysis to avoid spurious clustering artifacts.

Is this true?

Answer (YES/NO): YES